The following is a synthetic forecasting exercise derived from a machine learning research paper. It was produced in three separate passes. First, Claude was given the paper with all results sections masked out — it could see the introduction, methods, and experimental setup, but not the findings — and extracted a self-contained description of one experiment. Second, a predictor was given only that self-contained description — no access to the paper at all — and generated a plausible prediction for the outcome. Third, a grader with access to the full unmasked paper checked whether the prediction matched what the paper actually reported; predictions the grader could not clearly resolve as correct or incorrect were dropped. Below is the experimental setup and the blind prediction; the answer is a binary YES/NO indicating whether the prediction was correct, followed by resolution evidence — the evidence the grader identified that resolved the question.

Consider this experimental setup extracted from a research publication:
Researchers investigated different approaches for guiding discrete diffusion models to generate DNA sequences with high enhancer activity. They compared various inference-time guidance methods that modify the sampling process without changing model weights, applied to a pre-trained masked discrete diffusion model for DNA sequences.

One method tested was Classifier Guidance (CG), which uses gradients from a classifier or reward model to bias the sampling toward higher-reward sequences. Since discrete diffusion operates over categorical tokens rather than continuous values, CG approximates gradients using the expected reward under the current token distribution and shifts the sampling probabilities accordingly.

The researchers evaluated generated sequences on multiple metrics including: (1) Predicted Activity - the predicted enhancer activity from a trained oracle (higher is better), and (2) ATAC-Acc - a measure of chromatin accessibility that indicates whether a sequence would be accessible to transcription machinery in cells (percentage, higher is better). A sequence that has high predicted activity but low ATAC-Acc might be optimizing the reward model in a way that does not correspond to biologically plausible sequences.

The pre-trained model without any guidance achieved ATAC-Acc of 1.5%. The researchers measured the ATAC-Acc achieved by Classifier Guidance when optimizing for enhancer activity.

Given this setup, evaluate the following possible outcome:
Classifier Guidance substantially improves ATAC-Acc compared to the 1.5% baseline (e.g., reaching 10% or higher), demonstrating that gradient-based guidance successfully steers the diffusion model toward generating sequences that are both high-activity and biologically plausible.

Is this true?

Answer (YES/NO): NO